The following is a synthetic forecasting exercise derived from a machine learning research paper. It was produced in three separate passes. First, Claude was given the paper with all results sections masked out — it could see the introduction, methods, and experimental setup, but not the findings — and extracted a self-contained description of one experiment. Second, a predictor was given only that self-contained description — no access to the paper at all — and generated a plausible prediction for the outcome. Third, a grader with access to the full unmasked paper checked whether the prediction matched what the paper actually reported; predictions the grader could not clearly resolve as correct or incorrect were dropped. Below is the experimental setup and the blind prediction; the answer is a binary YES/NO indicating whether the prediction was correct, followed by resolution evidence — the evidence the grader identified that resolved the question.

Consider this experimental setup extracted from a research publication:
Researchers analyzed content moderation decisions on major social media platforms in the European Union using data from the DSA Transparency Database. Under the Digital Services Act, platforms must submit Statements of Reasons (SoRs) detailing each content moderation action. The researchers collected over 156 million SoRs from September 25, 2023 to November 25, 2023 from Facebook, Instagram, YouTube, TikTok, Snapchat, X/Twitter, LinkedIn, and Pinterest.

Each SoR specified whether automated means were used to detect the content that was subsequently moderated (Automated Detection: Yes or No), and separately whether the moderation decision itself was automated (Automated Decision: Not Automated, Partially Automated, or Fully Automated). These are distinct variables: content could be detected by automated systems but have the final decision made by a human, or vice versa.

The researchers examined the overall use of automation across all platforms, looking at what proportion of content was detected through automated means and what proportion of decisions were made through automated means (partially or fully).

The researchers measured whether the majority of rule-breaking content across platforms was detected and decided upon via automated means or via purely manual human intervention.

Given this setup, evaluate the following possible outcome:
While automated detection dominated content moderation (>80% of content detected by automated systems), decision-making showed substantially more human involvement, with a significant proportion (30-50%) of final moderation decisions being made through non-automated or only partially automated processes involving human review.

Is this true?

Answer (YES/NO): YES